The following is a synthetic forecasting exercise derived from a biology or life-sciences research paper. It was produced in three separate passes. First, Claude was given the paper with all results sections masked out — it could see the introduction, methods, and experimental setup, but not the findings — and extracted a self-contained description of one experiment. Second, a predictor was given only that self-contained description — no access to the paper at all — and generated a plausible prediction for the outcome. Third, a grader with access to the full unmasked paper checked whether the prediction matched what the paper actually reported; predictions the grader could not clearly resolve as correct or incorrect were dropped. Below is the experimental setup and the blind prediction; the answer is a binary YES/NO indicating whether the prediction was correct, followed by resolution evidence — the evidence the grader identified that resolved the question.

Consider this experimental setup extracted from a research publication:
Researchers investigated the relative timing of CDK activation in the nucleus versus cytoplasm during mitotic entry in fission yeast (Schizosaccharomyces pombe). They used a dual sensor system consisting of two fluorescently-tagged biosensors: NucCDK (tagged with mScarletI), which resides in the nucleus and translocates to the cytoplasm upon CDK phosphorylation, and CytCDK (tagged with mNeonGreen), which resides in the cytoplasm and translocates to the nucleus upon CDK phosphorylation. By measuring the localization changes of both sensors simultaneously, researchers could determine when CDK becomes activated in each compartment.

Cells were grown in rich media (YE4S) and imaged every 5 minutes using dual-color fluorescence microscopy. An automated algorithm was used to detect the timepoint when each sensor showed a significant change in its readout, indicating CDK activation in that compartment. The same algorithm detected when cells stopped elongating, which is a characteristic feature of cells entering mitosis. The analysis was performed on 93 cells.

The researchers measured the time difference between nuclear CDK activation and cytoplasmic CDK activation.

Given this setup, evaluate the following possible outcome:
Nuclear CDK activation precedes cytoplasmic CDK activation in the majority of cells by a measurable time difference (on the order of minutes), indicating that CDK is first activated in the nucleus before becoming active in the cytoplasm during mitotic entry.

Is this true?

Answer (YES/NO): YES